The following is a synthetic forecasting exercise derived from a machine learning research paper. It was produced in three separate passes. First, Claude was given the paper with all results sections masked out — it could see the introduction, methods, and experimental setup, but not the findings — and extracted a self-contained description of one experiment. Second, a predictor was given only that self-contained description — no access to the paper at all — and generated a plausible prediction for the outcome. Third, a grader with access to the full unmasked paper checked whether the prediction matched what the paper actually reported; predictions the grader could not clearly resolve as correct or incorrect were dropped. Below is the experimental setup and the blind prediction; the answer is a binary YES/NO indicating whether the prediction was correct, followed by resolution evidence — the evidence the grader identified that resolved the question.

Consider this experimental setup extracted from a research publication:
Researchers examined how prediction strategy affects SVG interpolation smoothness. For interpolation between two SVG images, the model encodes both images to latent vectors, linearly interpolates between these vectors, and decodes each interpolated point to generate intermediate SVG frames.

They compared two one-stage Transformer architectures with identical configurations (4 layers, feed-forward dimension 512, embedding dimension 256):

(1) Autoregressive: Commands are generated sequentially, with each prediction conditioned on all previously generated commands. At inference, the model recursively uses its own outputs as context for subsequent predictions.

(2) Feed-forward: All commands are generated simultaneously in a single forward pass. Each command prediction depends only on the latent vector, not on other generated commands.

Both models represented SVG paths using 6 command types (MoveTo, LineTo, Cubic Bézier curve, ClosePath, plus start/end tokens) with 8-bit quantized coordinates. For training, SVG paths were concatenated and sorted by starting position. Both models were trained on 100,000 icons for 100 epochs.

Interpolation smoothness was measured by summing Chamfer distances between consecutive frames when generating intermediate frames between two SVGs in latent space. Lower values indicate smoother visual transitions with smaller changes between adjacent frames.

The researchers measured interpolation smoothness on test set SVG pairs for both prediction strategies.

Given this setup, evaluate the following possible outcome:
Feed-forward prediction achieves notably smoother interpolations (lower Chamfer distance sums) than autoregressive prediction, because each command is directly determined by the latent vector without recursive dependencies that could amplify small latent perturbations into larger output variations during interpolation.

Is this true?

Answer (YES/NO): YES